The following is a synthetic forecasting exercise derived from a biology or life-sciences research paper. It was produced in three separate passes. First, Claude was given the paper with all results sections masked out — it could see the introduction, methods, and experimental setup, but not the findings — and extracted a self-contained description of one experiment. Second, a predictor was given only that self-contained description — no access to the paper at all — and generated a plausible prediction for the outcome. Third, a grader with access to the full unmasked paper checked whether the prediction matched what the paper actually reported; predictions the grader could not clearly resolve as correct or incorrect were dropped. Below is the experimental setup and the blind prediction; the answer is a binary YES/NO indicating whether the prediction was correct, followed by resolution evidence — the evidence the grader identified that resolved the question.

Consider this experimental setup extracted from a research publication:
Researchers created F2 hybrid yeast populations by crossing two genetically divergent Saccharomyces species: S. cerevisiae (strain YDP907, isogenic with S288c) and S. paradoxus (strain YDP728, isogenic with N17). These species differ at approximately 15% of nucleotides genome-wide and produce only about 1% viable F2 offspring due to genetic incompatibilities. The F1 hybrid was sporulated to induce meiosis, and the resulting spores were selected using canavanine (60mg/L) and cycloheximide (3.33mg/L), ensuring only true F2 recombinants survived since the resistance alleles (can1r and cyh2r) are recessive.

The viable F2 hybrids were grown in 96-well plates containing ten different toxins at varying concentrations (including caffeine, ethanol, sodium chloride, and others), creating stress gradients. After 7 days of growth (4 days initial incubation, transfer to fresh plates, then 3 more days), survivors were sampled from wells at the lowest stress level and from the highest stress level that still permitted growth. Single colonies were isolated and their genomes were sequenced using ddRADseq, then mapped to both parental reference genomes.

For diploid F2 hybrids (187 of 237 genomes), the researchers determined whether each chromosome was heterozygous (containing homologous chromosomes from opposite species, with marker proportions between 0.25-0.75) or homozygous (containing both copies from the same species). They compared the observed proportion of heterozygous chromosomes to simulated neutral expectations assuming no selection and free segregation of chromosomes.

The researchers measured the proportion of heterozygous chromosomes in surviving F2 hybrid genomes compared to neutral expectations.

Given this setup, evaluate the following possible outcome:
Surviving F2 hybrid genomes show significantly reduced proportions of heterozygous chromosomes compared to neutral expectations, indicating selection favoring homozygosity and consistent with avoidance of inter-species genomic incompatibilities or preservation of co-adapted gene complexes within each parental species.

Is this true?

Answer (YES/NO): YES